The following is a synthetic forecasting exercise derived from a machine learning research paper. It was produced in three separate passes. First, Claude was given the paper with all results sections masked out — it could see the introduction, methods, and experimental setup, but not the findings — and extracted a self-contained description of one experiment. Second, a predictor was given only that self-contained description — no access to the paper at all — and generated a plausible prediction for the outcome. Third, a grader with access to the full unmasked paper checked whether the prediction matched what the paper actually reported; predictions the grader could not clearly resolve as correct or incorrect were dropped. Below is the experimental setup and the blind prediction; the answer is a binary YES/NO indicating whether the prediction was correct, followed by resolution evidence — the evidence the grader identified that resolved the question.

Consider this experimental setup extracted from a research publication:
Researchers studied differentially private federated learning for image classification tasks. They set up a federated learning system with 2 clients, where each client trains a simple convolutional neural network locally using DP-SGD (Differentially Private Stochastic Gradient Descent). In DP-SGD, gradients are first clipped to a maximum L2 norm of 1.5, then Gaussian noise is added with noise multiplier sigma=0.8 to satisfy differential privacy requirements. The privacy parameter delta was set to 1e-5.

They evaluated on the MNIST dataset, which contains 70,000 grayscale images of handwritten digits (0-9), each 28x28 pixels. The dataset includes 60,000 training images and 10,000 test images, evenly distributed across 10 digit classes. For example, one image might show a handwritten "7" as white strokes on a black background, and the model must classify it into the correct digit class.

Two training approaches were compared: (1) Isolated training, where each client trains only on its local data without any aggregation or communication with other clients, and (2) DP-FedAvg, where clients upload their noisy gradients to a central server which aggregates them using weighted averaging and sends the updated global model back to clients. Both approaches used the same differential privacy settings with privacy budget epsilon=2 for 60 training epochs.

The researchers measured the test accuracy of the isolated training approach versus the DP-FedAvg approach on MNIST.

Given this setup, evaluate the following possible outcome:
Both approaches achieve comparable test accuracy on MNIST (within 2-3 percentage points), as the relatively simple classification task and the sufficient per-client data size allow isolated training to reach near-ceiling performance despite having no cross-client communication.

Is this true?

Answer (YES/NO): NO